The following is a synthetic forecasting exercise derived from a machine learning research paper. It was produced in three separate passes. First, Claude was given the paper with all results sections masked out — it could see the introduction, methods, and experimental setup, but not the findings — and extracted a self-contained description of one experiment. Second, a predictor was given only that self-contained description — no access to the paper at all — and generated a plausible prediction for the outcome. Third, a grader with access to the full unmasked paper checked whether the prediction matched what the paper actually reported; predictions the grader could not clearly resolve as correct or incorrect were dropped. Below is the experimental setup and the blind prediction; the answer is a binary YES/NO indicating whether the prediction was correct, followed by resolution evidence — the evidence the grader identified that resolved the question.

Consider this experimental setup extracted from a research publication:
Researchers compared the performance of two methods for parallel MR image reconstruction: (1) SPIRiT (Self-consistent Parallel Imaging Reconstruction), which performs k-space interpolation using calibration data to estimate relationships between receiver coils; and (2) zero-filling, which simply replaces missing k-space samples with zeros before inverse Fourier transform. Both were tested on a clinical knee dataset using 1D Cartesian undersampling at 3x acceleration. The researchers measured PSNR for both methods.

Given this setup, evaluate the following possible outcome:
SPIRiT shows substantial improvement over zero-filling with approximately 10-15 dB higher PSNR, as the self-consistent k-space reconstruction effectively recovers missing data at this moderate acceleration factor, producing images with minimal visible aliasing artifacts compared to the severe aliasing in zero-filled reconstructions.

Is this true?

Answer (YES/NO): NO